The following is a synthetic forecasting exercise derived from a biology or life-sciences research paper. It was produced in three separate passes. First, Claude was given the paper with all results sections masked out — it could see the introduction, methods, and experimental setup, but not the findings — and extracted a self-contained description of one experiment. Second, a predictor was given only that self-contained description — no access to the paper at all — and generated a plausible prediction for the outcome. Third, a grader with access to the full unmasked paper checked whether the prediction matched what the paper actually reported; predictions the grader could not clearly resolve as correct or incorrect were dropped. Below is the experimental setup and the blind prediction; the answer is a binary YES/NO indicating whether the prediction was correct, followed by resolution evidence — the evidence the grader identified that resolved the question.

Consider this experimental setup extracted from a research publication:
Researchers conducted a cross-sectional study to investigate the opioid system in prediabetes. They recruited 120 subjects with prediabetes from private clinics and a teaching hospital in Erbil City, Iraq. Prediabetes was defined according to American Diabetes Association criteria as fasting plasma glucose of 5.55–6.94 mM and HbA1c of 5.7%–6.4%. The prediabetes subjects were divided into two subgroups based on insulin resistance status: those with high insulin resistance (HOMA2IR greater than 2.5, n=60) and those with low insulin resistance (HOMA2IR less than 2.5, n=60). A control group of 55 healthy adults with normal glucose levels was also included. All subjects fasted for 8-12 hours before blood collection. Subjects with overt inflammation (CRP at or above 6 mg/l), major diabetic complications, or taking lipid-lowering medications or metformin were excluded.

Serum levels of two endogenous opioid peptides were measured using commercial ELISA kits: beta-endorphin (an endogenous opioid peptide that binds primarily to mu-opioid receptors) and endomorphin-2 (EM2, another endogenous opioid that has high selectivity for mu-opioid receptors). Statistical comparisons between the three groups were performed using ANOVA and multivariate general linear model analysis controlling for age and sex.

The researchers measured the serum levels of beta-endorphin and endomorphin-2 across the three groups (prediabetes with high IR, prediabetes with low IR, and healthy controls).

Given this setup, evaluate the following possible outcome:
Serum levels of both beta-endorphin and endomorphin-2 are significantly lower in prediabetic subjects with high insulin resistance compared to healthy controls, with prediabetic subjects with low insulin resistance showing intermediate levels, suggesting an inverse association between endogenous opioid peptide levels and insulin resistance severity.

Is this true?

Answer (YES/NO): NO